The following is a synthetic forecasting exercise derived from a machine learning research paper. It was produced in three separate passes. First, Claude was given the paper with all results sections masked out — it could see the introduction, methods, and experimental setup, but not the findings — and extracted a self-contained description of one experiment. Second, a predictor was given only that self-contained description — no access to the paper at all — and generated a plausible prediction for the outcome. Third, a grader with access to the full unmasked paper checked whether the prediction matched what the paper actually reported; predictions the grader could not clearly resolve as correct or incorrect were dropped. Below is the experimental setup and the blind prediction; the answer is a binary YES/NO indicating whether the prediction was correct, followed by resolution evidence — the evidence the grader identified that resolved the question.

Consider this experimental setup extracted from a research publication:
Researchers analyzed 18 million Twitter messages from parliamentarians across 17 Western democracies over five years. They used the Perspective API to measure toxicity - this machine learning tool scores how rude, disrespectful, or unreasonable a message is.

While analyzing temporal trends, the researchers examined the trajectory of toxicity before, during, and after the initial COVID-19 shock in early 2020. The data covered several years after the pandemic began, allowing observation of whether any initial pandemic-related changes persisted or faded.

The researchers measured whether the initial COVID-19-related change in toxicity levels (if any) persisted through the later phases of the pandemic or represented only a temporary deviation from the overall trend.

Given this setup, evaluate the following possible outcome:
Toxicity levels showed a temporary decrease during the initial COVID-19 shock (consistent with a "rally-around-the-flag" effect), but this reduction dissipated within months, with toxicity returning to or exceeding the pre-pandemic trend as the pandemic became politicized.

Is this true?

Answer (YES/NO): YES